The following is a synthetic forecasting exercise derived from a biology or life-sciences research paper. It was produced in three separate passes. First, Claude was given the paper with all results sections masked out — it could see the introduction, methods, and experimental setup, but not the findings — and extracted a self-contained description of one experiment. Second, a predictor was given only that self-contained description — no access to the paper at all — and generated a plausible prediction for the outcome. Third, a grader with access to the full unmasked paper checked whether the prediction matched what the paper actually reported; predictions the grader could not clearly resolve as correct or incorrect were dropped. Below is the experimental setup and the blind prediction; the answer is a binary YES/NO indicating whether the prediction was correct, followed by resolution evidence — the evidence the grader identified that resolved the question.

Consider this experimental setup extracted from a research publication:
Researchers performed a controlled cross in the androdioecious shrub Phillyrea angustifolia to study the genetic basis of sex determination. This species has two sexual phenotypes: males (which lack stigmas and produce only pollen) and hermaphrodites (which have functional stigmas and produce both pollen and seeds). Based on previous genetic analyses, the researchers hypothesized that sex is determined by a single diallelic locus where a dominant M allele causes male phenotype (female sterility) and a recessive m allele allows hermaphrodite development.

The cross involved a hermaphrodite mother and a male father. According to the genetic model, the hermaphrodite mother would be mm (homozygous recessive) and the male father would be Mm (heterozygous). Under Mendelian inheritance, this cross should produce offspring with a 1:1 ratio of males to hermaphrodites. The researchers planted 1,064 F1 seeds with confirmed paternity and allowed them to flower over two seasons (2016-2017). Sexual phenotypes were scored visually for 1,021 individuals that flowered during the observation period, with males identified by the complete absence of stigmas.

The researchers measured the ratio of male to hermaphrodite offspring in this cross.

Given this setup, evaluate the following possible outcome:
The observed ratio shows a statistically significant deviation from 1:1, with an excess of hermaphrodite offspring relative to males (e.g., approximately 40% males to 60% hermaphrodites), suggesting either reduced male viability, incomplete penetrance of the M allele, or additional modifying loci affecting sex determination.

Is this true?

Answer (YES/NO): YES